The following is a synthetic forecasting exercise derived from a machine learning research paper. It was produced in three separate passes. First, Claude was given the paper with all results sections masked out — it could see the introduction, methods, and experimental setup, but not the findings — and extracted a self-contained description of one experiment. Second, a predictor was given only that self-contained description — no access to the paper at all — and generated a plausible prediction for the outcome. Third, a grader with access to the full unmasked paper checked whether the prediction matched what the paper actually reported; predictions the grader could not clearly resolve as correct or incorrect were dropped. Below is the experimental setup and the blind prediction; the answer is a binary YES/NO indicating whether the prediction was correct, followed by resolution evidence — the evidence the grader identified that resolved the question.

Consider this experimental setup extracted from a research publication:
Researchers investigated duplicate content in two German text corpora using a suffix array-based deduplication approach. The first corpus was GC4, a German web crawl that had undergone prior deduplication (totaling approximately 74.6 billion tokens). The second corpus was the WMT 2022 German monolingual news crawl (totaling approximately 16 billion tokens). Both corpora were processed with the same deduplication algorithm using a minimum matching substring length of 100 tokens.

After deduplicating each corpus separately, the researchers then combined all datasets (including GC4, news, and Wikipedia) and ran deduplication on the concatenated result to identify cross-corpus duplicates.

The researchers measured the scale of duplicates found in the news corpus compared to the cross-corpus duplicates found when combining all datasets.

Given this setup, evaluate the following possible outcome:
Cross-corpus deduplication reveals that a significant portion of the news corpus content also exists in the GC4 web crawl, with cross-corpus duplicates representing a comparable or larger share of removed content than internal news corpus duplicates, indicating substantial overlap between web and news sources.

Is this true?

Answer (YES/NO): NO